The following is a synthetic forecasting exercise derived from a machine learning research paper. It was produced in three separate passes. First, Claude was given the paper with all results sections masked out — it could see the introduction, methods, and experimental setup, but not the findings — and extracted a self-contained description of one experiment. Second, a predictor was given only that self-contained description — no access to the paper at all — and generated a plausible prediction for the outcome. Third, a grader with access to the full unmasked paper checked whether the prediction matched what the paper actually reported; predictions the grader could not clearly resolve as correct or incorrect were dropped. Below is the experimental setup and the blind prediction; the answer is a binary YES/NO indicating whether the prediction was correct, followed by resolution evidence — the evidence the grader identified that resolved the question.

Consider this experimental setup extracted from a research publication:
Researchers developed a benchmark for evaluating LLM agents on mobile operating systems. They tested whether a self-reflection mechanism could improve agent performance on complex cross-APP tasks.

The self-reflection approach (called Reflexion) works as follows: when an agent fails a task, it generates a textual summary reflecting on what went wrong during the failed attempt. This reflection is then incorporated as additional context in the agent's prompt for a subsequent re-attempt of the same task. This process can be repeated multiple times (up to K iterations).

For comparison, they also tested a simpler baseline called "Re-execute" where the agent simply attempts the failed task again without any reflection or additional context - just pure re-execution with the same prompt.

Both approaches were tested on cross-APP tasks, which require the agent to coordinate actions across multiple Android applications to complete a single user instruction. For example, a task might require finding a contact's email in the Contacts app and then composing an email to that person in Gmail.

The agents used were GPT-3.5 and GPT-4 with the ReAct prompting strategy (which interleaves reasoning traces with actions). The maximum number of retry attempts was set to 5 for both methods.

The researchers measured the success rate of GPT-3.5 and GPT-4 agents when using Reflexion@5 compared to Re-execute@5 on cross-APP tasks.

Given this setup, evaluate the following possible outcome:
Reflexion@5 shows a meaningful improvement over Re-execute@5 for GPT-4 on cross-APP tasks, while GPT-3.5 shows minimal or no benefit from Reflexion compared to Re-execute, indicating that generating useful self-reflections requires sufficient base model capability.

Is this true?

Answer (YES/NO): NO